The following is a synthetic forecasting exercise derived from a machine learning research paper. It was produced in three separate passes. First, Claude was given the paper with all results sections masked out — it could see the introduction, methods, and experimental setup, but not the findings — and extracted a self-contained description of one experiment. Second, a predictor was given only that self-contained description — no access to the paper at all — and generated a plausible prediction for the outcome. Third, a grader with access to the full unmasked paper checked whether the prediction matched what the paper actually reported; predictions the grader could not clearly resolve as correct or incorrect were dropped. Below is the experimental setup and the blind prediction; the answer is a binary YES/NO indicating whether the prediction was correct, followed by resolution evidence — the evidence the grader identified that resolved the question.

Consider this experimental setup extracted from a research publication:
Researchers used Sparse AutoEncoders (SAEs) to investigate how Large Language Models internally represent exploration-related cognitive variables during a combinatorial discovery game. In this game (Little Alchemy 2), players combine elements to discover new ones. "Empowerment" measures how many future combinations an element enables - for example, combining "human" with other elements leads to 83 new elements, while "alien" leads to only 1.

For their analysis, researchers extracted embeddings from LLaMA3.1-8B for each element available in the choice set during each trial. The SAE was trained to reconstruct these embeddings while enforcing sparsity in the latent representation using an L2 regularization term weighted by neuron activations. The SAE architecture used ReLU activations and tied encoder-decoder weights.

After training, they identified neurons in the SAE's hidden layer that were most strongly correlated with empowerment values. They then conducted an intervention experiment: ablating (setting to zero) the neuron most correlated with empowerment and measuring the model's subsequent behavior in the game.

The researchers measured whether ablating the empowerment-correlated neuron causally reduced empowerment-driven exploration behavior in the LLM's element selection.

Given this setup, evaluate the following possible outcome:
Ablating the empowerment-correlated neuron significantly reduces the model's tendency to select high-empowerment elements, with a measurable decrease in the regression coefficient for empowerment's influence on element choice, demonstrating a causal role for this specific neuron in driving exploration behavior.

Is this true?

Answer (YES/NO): YES